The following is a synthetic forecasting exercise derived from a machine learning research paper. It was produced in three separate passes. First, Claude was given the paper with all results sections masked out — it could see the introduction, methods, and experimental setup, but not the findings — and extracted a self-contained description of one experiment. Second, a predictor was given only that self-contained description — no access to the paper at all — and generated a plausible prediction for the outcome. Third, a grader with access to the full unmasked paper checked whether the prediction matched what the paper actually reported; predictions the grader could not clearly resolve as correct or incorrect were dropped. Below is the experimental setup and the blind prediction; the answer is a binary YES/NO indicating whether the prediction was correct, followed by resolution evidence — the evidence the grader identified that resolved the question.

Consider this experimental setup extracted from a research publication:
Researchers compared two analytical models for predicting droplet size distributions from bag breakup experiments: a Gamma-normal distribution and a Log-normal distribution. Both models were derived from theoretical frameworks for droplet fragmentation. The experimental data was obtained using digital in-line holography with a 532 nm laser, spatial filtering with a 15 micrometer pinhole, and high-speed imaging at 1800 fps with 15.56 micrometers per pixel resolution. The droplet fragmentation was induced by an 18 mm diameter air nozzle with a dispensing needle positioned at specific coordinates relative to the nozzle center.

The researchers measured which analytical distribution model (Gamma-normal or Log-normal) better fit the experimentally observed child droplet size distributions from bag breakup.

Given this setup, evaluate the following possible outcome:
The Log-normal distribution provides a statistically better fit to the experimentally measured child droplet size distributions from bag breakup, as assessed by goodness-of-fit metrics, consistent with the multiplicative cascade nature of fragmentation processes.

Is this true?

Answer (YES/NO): NO